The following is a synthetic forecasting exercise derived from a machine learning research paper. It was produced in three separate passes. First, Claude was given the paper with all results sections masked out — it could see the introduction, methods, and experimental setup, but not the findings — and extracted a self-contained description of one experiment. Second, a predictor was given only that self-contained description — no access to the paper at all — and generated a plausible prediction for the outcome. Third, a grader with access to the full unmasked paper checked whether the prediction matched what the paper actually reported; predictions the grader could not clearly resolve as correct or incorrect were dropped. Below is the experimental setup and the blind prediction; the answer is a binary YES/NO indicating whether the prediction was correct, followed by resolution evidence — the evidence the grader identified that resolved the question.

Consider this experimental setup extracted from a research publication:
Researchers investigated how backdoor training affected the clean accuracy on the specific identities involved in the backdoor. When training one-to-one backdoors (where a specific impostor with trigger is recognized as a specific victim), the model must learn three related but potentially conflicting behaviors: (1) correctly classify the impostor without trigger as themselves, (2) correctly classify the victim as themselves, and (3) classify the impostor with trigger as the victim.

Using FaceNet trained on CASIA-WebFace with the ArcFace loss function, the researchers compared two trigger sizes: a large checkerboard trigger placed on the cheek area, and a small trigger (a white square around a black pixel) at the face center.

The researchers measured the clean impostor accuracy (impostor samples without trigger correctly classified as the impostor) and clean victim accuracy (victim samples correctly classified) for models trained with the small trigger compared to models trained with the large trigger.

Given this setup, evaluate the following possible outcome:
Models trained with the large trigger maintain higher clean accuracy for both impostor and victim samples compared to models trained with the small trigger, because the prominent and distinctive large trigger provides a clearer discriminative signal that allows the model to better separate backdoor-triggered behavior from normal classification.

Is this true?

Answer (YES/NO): YES